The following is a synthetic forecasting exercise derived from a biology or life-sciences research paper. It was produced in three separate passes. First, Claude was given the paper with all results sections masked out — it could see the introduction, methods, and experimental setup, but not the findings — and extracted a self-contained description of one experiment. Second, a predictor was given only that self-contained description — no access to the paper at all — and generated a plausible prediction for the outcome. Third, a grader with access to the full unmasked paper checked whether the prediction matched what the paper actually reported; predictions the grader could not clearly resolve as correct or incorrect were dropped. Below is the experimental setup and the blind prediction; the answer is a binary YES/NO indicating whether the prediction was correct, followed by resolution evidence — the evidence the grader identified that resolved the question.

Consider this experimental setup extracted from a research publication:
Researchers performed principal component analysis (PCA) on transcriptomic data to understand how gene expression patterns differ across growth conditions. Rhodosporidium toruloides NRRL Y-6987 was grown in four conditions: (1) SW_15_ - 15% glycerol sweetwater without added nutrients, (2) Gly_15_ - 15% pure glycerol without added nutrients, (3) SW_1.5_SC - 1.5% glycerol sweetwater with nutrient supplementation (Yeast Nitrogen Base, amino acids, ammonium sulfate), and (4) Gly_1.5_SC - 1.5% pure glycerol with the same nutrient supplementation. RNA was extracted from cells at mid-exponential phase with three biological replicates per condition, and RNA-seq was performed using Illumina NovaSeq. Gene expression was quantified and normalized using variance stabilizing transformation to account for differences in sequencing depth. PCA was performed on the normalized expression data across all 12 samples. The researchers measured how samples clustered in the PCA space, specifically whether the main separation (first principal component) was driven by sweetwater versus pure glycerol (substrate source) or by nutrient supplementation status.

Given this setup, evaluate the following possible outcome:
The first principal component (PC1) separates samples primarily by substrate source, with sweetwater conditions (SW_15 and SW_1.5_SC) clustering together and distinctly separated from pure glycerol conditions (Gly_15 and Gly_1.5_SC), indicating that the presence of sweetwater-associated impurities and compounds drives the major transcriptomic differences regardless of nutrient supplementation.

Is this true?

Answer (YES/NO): NO